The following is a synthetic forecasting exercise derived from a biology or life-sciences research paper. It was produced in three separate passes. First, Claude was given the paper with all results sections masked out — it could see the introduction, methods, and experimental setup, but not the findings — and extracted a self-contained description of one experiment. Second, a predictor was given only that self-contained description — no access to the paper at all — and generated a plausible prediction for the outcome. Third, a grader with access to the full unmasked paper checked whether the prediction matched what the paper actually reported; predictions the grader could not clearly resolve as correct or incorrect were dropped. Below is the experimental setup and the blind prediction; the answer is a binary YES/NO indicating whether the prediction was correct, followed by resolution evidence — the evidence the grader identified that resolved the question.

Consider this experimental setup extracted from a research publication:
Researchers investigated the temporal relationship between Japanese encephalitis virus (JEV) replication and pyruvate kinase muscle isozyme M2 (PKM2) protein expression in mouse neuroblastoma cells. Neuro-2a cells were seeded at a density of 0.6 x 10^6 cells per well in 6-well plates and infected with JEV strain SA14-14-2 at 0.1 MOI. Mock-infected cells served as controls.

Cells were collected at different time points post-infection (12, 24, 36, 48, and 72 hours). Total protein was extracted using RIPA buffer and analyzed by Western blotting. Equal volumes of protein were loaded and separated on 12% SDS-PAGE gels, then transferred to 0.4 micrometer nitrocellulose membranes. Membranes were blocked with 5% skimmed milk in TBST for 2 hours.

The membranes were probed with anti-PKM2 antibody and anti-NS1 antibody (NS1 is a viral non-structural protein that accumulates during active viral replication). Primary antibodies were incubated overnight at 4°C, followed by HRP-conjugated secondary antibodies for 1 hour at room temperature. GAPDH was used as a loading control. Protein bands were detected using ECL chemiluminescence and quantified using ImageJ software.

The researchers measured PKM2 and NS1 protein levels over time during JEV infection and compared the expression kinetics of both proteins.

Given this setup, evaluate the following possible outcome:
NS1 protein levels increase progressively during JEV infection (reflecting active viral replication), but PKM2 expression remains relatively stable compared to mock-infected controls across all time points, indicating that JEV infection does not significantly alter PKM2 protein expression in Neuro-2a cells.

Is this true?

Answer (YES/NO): NO